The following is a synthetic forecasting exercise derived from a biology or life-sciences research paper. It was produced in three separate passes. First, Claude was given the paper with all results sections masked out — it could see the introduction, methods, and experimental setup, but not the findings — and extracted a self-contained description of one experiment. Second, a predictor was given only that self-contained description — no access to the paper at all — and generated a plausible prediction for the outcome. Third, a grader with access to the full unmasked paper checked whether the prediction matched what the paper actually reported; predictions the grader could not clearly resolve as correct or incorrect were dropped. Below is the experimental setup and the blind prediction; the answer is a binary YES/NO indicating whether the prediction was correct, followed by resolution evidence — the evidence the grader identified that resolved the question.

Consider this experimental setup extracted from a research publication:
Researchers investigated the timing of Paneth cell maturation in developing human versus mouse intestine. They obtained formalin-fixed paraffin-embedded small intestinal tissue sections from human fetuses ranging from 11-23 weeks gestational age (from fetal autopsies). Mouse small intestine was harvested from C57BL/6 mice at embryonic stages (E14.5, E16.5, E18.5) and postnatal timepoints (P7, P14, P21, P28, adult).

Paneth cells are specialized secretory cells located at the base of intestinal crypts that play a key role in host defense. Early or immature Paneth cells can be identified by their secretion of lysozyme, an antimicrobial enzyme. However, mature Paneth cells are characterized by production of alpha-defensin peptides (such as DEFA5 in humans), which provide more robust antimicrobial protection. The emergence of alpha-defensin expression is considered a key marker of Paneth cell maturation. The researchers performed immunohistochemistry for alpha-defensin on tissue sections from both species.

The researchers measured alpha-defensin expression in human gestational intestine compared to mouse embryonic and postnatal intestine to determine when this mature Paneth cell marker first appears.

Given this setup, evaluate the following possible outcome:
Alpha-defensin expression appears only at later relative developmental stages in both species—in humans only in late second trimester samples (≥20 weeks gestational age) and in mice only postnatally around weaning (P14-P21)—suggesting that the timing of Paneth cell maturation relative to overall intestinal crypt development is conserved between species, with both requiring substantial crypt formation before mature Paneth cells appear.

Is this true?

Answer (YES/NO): NO